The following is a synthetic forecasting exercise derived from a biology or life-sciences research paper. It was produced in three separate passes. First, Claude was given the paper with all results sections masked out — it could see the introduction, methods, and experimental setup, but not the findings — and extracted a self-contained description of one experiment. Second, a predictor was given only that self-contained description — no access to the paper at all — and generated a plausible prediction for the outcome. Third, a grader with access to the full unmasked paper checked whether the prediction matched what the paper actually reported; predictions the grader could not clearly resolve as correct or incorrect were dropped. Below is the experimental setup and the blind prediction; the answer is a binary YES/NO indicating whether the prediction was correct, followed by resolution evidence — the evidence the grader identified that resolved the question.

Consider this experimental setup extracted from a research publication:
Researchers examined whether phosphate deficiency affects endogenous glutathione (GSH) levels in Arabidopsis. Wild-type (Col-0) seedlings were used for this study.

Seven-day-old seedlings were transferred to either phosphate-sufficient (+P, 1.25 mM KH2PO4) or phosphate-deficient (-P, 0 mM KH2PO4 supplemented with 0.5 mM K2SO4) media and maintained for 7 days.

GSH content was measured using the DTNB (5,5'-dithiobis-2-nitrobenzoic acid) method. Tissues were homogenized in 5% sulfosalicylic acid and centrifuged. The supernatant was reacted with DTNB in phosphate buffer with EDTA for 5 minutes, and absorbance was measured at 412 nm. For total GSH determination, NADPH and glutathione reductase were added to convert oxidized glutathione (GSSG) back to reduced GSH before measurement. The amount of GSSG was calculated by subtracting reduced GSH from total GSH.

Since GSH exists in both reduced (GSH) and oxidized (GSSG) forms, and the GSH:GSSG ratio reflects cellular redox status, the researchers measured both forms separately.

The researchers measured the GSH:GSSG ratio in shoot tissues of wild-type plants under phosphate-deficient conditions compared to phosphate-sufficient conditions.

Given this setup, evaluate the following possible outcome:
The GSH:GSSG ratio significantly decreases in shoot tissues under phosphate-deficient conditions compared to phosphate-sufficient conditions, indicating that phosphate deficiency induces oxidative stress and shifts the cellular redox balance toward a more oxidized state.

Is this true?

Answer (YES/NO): YES